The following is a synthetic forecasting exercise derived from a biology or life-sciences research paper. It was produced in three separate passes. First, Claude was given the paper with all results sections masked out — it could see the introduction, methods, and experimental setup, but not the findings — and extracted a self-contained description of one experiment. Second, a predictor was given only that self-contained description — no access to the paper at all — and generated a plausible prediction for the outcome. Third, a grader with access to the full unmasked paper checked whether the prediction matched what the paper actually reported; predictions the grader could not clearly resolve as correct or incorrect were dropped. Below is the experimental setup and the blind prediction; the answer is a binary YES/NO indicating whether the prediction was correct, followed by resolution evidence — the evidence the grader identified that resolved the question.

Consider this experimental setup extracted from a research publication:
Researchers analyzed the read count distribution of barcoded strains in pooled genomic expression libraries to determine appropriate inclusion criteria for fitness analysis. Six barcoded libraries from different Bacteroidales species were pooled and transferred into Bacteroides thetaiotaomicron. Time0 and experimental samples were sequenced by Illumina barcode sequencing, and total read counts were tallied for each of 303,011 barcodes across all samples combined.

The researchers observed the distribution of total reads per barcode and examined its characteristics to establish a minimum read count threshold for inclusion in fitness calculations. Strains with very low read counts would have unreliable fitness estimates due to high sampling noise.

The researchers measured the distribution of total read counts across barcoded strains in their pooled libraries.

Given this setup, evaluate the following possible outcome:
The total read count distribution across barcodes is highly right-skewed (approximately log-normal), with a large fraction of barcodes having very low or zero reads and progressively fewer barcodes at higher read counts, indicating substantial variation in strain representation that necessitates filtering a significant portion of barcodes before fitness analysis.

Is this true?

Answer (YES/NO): NO